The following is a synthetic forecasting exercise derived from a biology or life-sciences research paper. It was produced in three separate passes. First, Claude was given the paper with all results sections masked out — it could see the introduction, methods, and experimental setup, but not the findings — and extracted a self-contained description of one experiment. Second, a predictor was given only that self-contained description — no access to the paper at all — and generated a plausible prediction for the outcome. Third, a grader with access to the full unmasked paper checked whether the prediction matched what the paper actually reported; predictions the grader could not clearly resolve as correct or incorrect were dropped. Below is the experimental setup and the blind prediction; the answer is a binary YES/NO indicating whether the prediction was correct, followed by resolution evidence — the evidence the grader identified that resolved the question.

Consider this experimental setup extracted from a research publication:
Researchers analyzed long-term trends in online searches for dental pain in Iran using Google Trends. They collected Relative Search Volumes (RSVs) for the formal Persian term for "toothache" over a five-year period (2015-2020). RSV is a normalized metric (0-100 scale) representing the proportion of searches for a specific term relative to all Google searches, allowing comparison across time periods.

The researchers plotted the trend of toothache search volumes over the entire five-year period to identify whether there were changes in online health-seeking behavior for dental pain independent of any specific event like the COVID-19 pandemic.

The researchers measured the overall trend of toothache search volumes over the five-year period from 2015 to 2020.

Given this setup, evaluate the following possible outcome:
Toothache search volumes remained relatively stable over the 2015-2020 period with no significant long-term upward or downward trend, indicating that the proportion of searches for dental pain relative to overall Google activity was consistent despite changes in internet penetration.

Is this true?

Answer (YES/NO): NO